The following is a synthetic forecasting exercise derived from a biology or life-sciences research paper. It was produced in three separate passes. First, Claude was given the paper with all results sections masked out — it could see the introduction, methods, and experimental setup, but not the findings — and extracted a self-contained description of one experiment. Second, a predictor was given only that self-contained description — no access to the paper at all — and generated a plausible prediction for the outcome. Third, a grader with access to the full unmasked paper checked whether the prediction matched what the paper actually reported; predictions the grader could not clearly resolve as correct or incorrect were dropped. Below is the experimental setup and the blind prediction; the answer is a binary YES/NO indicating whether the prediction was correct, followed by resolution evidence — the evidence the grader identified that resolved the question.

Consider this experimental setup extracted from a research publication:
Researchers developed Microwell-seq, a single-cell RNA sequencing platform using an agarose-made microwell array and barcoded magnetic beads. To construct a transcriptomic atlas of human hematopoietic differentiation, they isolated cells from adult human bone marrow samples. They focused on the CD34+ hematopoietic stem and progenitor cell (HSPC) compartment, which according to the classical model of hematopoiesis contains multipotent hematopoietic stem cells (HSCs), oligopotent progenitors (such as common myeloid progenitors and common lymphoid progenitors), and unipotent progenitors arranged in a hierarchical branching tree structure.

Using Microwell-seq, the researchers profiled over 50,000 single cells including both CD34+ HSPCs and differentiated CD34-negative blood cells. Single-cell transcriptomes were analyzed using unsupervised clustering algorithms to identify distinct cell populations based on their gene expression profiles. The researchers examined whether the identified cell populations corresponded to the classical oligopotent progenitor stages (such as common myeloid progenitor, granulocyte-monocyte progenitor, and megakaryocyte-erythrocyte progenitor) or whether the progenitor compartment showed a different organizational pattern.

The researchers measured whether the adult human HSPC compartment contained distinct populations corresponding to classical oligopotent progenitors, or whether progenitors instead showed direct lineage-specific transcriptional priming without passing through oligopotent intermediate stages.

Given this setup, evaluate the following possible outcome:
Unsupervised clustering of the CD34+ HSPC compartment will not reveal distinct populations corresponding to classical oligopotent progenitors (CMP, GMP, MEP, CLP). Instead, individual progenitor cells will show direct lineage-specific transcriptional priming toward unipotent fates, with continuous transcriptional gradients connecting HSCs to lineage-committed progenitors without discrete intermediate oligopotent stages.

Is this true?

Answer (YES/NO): YES